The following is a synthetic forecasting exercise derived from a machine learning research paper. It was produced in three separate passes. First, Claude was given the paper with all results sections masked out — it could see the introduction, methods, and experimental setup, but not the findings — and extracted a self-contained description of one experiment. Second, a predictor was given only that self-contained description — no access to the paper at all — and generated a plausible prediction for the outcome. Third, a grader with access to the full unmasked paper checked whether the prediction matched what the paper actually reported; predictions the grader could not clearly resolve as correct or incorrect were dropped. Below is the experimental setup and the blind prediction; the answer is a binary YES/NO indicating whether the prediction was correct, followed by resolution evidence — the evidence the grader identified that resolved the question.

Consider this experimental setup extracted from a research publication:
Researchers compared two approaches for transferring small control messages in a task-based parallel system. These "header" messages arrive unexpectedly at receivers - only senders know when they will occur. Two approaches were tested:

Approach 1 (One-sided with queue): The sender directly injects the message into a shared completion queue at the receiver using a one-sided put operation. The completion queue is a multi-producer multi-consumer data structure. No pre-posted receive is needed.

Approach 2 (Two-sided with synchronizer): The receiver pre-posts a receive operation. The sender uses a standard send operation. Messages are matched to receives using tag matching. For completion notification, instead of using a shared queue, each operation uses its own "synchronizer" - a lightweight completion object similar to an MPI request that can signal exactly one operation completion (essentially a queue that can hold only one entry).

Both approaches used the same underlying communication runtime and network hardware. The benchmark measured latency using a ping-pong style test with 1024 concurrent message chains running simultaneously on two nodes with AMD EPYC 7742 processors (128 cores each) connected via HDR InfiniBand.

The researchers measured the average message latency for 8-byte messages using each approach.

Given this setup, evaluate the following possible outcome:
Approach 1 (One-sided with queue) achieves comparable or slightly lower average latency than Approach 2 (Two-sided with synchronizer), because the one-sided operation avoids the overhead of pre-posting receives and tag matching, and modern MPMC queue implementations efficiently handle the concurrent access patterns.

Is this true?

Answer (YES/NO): NO